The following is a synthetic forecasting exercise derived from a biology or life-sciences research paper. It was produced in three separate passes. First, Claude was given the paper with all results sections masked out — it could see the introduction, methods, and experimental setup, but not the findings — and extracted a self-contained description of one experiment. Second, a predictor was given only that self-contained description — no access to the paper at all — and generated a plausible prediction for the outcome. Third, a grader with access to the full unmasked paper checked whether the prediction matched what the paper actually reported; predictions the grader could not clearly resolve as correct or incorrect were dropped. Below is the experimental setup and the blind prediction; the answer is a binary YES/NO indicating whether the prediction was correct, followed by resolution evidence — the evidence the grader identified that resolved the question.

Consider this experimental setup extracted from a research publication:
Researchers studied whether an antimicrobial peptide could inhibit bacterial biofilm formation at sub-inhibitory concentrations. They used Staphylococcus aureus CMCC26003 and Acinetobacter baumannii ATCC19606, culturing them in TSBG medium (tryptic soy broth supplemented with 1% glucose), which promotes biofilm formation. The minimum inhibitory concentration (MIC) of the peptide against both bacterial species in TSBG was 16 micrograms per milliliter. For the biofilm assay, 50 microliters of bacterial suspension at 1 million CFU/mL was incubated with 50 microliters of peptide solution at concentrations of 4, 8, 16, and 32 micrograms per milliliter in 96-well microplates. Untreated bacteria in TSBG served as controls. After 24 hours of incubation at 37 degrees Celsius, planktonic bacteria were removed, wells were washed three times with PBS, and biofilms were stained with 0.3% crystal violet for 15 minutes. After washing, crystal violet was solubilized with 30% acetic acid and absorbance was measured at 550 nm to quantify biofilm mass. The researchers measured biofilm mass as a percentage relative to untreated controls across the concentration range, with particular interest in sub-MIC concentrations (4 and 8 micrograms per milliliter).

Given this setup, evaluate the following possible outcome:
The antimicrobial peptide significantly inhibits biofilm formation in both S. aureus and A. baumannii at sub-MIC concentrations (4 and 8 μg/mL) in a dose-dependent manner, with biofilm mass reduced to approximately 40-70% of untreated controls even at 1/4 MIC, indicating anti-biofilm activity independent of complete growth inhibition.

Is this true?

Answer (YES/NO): YES